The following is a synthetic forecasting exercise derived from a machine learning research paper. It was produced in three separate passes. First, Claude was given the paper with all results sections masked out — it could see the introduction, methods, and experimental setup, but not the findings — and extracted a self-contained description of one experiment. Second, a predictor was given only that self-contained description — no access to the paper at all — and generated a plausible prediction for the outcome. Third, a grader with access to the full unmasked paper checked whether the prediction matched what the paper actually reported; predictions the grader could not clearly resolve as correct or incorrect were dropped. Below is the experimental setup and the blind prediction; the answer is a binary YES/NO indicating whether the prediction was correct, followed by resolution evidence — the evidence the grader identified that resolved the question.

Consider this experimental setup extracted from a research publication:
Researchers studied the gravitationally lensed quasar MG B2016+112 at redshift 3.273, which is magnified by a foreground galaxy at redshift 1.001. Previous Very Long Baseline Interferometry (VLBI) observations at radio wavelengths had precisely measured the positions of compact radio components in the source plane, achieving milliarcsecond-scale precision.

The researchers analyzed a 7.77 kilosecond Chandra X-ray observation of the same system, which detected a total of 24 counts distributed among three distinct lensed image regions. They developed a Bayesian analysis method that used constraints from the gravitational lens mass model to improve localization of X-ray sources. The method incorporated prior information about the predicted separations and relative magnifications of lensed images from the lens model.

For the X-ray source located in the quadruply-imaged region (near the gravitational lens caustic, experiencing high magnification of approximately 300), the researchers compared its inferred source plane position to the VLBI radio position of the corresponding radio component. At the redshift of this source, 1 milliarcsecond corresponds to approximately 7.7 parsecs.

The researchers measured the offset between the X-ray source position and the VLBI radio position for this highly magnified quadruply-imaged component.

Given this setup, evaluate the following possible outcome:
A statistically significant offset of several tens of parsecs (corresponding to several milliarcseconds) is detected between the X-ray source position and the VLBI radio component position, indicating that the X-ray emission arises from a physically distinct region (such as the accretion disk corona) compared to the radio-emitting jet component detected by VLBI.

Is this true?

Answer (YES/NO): NO